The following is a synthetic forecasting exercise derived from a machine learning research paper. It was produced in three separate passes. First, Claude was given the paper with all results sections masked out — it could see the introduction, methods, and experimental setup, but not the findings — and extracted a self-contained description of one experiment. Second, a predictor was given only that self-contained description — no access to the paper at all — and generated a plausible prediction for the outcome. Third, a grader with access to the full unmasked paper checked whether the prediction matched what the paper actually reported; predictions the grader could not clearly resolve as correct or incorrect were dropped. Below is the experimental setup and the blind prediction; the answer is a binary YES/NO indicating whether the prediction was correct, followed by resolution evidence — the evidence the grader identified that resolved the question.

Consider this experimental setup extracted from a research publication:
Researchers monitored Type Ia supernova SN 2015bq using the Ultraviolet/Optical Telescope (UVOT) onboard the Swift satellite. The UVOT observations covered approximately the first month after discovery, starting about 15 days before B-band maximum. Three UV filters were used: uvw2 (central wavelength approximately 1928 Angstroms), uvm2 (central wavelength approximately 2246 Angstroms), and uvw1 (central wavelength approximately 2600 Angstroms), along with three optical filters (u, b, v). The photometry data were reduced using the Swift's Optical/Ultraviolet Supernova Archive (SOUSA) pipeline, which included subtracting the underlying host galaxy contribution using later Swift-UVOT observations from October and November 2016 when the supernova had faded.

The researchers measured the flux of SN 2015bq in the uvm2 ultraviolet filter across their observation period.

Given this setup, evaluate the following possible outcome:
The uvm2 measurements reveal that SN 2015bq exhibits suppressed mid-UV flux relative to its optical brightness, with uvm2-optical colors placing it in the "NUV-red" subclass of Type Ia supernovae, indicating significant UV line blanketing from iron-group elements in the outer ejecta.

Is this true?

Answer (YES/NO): NO